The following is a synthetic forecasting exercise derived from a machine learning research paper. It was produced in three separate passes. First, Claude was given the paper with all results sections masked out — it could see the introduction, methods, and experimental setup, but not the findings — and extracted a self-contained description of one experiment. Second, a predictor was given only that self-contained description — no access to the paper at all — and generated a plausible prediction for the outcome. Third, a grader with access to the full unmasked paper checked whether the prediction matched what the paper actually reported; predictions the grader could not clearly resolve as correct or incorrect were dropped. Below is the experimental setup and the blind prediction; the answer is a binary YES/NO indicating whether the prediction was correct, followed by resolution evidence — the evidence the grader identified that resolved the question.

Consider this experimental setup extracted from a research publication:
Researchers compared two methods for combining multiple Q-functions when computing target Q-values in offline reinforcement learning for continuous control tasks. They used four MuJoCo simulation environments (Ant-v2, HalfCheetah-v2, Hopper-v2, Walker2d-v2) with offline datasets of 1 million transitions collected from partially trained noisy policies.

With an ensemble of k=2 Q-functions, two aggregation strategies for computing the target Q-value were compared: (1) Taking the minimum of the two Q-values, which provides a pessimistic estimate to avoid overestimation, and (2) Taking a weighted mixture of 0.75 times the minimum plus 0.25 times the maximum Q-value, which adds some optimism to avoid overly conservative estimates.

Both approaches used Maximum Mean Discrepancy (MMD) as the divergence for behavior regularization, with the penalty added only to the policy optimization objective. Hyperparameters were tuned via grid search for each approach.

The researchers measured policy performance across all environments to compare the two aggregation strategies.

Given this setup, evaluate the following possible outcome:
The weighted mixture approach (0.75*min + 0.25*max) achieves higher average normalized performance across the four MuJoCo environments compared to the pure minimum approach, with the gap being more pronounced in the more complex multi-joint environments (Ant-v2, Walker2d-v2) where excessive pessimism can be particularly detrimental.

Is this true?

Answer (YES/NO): NO